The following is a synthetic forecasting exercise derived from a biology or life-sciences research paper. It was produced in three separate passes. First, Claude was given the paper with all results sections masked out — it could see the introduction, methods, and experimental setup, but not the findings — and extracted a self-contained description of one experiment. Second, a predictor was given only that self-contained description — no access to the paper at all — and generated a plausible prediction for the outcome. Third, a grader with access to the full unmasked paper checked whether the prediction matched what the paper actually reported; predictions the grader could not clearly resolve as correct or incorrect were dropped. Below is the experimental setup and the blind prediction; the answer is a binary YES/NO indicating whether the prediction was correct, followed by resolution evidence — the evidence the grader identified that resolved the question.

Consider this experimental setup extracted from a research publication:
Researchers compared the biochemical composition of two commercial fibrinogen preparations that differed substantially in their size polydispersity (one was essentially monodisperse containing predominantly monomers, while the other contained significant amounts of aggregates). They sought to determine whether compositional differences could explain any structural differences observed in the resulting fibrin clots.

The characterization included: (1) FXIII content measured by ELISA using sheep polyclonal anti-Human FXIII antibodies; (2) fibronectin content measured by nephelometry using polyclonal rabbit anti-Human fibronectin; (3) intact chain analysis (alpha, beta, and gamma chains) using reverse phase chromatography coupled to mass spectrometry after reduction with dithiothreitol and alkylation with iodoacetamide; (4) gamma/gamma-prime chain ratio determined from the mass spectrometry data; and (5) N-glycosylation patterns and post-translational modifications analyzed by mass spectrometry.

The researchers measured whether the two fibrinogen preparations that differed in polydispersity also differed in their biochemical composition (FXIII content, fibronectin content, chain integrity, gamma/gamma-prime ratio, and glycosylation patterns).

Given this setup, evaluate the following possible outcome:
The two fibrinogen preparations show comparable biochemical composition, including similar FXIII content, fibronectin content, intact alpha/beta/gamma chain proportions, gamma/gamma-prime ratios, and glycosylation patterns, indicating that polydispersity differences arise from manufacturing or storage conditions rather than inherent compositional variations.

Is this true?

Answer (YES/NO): YES